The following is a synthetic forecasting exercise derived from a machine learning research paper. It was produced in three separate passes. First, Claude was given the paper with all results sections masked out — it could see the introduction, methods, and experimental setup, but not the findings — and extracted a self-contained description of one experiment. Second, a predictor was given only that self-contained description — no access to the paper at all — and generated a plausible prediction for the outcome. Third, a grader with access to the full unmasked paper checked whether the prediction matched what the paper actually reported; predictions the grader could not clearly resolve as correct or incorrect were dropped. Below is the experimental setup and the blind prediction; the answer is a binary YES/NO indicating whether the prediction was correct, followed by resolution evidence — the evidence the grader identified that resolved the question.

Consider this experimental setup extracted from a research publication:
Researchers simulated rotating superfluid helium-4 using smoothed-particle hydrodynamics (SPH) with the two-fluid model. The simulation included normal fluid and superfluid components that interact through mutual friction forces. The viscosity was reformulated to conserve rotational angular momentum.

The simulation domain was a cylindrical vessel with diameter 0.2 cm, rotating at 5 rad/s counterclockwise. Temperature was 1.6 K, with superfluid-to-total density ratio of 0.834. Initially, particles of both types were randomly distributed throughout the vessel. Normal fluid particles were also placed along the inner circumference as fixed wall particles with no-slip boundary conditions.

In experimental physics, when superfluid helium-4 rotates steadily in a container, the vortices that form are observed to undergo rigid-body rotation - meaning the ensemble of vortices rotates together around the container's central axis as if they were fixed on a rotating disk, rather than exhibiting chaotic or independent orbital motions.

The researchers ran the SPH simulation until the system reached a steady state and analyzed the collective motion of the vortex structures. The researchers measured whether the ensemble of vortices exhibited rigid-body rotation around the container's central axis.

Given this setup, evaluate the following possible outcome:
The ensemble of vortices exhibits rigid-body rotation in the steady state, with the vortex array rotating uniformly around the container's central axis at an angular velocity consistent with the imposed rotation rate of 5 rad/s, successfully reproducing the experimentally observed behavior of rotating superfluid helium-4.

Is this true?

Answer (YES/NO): YES